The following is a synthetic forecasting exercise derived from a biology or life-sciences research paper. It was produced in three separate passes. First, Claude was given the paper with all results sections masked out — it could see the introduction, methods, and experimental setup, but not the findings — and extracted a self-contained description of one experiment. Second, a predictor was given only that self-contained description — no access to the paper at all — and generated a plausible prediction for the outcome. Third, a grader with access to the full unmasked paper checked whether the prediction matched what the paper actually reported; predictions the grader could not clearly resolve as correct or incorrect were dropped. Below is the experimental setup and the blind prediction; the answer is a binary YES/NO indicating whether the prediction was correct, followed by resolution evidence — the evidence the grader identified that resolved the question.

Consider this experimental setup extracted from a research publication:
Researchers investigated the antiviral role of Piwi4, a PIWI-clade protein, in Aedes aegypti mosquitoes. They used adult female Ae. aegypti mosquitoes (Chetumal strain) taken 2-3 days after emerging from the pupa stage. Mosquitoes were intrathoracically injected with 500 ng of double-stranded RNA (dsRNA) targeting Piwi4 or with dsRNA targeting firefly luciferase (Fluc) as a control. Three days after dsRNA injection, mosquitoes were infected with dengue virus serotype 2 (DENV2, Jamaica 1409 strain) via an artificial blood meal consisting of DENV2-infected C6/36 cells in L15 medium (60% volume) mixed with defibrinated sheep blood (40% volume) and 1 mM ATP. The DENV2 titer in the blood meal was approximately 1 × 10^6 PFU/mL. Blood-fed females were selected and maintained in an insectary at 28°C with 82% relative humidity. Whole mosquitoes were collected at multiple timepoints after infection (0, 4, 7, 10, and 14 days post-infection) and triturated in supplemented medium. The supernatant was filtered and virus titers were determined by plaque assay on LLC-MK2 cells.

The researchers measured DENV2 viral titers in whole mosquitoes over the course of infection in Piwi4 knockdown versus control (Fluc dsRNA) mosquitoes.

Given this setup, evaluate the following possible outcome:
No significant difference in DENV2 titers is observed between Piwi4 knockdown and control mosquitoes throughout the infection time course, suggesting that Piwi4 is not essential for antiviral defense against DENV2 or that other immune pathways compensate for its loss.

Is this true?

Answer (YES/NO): NO